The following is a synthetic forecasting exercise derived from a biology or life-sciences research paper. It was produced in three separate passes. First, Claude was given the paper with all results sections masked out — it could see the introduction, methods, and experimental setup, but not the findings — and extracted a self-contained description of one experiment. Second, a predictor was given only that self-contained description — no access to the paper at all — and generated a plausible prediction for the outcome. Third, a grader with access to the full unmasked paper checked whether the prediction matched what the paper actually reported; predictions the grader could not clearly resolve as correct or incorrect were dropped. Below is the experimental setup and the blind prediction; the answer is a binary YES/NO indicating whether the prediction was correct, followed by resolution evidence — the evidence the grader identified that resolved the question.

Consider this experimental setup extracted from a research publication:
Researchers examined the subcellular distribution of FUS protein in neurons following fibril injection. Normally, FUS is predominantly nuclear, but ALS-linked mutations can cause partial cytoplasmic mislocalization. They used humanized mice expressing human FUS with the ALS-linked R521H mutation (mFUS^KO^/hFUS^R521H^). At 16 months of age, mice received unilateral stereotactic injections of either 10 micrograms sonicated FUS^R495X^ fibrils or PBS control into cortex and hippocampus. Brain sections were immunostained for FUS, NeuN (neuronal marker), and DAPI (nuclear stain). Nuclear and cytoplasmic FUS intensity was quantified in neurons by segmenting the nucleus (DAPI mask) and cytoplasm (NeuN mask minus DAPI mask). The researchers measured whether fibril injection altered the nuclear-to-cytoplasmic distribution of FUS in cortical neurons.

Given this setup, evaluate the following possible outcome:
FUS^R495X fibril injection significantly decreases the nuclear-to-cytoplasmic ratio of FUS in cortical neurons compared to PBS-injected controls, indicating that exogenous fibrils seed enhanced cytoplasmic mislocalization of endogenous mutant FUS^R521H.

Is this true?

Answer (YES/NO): NO